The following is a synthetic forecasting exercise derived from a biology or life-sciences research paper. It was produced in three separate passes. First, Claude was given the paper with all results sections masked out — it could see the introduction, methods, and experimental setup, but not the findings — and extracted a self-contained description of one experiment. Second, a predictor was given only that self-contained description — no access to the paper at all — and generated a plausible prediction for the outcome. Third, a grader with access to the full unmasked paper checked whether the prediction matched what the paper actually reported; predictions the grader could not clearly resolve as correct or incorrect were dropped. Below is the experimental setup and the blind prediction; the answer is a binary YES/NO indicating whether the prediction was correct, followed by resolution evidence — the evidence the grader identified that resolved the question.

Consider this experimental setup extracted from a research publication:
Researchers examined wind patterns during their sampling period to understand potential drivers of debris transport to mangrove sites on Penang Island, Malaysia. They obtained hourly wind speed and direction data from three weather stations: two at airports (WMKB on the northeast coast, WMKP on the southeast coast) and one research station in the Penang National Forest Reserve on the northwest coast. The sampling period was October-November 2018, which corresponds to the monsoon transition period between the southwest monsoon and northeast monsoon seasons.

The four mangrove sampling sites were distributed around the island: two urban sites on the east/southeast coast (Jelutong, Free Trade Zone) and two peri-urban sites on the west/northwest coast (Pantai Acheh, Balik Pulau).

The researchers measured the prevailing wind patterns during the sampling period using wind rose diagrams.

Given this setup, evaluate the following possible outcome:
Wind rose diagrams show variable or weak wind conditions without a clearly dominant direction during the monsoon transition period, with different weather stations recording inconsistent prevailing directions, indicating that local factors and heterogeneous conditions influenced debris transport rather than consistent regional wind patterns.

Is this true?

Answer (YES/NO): NO